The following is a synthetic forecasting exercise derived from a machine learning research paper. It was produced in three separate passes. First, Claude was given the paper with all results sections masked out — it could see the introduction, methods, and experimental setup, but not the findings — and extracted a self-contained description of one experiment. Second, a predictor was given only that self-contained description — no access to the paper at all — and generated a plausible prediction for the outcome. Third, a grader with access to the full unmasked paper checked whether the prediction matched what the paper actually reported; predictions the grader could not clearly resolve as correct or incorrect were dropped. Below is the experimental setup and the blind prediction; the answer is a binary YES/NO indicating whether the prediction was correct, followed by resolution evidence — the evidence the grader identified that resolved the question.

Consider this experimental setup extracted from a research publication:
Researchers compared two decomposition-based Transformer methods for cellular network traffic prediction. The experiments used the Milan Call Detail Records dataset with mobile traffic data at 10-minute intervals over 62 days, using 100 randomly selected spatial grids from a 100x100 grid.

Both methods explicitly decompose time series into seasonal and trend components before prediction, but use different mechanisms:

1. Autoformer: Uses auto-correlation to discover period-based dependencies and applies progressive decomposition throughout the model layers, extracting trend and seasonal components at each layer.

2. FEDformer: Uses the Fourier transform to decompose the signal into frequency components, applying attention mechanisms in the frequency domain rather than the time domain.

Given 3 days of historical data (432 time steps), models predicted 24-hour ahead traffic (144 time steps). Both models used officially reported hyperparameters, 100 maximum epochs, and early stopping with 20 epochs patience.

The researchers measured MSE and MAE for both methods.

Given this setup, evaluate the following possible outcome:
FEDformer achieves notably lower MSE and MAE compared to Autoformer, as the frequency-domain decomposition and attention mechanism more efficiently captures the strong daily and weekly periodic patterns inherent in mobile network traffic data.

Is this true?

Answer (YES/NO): YES